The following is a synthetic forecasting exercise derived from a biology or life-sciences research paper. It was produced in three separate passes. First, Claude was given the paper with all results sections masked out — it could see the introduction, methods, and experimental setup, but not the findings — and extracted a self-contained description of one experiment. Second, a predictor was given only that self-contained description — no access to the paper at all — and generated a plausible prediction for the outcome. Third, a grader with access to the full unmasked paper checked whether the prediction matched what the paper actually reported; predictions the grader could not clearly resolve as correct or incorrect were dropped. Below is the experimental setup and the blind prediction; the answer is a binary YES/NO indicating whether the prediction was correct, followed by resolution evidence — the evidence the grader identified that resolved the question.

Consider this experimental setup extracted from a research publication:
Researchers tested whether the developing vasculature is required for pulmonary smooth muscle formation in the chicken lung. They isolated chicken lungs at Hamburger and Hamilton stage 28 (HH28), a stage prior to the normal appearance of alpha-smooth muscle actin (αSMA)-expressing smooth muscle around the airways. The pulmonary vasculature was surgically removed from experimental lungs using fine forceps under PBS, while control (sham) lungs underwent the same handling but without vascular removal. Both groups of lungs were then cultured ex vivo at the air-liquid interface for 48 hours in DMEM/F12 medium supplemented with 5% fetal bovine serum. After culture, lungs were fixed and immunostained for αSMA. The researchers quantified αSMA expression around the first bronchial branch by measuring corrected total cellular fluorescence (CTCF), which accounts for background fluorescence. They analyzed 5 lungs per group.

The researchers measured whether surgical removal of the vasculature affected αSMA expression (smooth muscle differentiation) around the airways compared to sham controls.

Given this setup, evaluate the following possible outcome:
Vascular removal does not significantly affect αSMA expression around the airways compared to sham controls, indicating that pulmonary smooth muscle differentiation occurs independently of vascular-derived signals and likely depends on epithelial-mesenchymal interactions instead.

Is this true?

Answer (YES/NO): NO